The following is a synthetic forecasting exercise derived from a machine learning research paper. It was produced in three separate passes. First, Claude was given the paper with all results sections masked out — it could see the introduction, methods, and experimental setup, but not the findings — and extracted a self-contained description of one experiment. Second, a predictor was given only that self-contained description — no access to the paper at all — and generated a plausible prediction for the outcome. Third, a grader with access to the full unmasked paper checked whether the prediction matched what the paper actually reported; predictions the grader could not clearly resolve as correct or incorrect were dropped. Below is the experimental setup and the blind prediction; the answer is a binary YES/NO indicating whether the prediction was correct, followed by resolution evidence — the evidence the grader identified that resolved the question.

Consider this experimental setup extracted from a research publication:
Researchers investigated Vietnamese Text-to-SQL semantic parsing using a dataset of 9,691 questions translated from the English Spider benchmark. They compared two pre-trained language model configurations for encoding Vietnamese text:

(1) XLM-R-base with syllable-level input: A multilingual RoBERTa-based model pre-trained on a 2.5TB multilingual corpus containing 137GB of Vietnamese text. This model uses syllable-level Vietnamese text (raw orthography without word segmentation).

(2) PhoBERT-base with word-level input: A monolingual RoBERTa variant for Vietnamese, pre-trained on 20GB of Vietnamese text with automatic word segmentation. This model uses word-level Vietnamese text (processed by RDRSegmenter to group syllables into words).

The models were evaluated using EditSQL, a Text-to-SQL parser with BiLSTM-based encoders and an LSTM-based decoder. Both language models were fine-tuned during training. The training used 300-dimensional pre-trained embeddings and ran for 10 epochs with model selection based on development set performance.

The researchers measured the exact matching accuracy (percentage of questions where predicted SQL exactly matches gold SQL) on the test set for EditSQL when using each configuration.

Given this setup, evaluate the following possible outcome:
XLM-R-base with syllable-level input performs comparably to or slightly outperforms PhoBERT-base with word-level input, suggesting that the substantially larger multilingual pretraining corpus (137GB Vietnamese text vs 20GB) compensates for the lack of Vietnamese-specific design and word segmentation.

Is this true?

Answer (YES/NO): NO